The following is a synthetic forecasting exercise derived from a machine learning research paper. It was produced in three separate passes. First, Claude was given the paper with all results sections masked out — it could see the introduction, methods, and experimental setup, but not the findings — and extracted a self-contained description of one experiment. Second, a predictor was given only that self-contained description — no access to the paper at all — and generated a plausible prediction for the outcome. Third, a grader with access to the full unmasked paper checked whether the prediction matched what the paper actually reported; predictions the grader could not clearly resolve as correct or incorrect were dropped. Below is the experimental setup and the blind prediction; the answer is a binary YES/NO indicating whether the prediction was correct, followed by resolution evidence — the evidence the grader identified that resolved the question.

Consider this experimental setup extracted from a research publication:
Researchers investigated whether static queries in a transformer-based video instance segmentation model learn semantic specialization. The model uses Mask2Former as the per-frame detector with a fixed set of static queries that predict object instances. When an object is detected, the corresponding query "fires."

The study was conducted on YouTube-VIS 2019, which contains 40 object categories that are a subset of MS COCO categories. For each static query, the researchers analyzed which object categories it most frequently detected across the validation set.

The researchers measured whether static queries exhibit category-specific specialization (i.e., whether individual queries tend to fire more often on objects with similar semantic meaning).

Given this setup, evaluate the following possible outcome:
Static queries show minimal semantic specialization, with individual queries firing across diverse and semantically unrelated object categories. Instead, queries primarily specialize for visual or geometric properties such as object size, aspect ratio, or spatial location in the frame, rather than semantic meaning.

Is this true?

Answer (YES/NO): NO